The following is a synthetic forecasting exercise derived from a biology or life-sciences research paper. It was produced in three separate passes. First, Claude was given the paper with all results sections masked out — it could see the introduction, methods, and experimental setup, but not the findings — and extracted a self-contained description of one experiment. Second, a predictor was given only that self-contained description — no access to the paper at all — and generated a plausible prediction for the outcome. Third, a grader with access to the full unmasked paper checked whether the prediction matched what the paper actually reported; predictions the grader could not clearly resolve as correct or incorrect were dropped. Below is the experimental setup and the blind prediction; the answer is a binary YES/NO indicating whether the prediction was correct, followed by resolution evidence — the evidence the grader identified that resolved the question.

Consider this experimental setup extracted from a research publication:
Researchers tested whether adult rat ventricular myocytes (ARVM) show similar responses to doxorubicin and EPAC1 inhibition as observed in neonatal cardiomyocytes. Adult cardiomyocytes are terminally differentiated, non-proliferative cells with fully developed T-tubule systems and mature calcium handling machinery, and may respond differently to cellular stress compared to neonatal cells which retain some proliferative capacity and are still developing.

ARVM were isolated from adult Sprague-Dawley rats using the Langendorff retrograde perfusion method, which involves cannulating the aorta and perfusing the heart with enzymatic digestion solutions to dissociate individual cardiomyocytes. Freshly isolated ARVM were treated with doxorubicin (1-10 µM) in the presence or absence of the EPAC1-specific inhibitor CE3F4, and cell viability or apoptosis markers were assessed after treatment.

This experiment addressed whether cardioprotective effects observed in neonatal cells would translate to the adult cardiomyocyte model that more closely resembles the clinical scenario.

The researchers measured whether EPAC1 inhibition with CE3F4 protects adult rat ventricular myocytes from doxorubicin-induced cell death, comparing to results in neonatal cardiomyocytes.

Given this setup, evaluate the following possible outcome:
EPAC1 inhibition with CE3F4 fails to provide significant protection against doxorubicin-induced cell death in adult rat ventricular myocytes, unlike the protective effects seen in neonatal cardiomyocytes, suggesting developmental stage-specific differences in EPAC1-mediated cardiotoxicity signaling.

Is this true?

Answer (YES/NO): NO